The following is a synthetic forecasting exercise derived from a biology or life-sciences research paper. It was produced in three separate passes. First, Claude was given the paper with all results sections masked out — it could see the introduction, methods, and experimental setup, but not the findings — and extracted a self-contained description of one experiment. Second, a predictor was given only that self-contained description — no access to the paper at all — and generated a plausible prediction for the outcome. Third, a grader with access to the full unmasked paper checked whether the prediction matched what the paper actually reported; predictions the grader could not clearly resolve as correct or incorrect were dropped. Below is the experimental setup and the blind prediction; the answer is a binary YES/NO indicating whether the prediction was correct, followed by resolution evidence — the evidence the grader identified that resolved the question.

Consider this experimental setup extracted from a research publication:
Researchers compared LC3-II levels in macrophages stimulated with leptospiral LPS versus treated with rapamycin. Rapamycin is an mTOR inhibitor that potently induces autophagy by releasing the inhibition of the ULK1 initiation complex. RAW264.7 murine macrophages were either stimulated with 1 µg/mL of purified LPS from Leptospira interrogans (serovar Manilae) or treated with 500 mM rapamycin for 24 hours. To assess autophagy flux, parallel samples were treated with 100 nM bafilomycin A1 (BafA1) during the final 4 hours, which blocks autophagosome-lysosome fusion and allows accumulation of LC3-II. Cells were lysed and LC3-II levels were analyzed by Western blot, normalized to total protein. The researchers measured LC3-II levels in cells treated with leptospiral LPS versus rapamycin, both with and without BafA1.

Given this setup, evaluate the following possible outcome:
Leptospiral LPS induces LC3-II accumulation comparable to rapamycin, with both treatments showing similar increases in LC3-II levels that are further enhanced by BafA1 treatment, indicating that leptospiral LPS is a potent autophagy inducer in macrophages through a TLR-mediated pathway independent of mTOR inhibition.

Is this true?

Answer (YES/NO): NO